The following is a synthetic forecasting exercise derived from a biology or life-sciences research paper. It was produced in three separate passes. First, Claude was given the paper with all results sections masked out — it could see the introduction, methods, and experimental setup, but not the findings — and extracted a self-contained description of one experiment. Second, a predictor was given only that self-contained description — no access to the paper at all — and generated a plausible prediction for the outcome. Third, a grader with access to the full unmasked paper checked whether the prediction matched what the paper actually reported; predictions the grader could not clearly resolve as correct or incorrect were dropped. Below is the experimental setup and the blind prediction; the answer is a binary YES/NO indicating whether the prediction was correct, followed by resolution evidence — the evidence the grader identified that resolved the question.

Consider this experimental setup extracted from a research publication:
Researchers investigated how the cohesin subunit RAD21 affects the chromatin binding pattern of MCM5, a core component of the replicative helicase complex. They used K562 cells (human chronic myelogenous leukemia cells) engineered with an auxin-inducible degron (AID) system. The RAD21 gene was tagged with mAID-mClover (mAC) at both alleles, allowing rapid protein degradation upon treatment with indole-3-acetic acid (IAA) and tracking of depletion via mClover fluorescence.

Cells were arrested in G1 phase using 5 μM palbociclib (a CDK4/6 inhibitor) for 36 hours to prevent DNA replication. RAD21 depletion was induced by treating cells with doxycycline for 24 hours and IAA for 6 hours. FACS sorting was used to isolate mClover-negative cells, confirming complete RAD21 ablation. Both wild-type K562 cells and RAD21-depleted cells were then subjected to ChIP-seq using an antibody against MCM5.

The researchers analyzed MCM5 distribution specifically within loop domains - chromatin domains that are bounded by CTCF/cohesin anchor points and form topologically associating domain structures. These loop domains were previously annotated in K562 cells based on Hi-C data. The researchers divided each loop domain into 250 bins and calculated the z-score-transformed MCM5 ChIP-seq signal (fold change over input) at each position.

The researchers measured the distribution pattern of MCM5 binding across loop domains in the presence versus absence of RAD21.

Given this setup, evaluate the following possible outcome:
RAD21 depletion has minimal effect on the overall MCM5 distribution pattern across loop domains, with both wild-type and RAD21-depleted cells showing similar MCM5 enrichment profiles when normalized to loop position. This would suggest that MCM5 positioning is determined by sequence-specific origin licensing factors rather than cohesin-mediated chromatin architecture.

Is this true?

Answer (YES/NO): NO